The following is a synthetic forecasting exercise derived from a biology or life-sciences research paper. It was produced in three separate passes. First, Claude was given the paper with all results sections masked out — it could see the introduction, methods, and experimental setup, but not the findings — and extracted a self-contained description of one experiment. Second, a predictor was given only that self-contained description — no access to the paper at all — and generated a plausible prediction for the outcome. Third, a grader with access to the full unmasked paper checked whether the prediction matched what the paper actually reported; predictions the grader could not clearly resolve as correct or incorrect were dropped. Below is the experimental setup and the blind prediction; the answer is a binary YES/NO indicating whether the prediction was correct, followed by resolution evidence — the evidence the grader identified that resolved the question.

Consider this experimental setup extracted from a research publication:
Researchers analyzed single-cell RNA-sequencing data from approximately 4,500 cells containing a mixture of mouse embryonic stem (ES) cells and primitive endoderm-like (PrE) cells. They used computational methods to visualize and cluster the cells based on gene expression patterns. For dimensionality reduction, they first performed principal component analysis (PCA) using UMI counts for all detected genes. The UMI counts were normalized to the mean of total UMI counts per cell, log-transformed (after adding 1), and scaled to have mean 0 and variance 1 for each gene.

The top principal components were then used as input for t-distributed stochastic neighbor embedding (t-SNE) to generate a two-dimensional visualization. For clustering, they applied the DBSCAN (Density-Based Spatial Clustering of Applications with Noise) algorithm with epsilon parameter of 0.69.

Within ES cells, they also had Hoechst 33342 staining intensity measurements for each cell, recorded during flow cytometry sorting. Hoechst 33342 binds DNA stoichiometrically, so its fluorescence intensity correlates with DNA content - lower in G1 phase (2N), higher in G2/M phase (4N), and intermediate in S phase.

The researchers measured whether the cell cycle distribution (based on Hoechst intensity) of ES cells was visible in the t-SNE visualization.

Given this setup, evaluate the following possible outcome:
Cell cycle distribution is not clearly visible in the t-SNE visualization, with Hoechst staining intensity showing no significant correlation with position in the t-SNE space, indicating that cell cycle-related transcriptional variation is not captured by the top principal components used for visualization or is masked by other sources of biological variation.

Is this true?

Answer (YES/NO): NO